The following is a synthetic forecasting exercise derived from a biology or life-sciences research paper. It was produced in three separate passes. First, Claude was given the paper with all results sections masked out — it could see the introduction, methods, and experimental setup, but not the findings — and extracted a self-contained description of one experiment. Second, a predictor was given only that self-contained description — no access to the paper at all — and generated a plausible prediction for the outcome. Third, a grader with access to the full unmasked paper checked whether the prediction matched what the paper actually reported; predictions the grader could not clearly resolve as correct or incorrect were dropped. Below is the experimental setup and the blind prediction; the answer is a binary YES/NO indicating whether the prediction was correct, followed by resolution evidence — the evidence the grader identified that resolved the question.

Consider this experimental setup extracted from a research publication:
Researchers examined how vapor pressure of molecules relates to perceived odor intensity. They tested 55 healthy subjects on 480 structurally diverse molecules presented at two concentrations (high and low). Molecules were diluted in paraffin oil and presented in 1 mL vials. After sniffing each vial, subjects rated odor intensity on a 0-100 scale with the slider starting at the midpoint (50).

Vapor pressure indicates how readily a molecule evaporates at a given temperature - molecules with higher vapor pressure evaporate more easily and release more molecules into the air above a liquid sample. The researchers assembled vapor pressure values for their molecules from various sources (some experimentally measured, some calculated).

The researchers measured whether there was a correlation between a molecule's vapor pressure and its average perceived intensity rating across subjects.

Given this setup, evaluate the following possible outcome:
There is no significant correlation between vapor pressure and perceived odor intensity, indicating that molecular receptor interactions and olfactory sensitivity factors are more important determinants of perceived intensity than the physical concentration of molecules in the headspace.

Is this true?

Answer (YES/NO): NO